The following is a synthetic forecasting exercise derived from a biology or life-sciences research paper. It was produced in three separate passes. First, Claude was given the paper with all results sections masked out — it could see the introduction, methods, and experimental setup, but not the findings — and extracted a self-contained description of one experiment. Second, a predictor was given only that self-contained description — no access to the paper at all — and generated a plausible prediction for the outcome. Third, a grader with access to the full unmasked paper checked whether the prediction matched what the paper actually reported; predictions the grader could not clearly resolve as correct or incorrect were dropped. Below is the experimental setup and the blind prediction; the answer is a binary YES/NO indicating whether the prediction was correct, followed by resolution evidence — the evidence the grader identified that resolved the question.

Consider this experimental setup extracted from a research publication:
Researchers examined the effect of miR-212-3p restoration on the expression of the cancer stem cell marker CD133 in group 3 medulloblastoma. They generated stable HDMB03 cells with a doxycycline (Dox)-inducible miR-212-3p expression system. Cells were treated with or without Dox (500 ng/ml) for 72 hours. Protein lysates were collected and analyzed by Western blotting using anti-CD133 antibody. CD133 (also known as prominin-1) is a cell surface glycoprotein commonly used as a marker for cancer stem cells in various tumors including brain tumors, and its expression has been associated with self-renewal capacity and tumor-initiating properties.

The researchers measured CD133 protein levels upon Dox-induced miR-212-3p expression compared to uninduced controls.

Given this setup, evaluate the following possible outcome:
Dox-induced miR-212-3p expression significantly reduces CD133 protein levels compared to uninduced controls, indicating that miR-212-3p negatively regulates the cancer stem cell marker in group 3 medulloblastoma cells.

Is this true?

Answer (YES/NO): YES